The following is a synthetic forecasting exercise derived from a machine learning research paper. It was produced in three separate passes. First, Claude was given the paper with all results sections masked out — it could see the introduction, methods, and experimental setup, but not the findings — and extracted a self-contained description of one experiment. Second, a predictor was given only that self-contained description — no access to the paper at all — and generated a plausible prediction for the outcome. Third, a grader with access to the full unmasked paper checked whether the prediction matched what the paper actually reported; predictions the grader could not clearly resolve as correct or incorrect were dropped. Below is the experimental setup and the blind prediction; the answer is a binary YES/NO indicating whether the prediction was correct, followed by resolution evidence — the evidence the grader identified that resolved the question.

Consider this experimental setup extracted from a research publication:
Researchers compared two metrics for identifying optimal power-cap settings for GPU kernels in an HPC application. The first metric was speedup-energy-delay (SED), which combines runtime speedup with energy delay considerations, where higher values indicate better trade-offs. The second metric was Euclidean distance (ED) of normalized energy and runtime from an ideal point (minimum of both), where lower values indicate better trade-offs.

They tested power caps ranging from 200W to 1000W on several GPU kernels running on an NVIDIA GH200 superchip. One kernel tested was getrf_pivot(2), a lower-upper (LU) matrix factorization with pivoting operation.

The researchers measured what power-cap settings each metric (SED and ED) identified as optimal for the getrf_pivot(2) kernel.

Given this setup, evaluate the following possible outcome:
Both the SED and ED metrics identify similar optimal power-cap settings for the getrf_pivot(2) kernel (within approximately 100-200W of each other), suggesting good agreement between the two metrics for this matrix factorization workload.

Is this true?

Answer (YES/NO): YES